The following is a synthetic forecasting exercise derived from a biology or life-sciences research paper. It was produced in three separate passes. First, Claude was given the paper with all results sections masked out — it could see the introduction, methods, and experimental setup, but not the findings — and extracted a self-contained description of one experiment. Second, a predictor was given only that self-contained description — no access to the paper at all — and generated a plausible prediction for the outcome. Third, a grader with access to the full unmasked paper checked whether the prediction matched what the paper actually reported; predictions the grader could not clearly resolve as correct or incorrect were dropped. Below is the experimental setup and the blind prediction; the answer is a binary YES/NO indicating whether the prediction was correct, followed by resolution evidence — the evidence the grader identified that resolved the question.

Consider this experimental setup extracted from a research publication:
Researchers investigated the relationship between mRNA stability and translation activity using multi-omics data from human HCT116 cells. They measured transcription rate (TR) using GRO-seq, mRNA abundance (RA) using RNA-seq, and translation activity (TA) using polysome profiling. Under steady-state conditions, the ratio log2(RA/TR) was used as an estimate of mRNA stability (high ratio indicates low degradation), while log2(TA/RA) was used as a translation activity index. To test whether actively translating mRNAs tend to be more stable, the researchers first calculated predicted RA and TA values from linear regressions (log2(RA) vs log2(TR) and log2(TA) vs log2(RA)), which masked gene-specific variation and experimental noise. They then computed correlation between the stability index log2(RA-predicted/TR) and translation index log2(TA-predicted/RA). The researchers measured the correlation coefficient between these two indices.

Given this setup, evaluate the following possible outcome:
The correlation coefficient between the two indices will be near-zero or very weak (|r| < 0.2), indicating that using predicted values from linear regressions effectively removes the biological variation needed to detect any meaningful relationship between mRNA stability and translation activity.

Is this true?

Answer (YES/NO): NO